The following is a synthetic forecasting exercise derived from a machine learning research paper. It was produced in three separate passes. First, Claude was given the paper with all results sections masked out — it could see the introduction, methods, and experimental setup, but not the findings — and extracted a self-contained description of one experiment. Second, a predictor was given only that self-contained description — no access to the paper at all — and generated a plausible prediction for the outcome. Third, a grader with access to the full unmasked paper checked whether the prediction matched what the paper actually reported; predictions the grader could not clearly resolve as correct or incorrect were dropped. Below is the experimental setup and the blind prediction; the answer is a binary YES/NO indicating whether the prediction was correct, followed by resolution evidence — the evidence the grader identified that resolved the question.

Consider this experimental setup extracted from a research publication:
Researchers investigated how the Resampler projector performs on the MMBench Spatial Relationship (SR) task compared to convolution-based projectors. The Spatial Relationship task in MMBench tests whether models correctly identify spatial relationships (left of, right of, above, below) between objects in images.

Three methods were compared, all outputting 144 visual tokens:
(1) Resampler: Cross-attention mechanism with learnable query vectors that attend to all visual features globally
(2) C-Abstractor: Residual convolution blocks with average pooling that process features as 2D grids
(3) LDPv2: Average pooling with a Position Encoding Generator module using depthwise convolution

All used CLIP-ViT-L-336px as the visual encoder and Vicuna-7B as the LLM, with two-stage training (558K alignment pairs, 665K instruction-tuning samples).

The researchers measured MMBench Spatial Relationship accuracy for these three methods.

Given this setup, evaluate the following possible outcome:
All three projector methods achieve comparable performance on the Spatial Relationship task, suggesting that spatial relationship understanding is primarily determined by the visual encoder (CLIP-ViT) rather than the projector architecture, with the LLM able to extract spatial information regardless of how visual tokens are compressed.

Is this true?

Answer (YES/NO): NO